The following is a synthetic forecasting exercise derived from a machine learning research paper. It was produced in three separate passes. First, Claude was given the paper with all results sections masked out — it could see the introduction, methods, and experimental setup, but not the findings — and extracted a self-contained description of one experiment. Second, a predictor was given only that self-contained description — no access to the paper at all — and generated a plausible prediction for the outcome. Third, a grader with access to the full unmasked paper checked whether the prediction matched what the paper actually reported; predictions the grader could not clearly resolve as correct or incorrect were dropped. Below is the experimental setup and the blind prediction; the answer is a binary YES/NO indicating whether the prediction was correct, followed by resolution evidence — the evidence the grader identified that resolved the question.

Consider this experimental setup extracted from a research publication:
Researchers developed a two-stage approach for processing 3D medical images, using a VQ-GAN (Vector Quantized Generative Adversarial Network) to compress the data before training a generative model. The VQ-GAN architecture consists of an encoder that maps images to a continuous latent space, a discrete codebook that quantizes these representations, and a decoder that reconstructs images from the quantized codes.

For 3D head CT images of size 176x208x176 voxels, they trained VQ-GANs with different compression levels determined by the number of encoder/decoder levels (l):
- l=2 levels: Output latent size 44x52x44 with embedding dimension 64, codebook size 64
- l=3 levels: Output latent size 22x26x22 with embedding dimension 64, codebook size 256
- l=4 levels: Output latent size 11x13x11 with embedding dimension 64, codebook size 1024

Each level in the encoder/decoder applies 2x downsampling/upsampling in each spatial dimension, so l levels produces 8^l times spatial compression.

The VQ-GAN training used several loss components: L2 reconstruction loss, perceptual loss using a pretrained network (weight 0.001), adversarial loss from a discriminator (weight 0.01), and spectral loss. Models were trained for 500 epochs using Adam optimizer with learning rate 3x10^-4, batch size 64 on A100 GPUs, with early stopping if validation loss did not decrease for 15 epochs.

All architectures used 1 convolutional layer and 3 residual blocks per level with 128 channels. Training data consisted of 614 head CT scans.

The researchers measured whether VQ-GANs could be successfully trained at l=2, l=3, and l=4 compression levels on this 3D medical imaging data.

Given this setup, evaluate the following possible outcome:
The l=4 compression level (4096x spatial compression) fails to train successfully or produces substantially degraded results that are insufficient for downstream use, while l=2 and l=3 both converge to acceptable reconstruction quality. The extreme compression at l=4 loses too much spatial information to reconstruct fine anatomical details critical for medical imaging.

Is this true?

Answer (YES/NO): NO